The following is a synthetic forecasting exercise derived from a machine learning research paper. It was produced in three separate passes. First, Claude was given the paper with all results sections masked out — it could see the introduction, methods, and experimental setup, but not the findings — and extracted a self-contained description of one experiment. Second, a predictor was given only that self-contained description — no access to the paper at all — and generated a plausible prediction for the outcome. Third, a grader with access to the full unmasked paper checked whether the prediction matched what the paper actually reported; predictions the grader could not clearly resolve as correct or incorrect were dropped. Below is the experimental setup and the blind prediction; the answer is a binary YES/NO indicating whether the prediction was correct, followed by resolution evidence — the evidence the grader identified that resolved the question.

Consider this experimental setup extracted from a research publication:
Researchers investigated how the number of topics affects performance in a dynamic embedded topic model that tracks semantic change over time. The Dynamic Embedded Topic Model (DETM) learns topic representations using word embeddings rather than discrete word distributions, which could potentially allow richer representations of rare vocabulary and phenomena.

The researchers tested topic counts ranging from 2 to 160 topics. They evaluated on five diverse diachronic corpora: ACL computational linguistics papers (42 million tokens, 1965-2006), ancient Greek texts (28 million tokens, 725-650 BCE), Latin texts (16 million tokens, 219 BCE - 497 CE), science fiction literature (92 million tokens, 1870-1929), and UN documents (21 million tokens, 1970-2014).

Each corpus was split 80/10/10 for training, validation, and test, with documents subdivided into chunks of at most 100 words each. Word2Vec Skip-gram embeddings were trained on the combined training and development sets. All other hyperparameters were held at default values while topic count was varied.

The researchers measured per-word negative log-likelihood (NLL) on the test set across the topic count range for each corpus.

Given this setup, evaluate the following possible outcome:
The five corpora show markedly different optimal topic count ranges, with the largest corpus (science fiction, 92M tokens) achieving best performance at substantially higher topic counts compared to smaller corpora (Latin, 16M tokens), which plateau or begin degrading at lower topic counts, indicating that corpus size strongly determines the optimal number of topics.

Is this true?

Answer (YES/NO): NO